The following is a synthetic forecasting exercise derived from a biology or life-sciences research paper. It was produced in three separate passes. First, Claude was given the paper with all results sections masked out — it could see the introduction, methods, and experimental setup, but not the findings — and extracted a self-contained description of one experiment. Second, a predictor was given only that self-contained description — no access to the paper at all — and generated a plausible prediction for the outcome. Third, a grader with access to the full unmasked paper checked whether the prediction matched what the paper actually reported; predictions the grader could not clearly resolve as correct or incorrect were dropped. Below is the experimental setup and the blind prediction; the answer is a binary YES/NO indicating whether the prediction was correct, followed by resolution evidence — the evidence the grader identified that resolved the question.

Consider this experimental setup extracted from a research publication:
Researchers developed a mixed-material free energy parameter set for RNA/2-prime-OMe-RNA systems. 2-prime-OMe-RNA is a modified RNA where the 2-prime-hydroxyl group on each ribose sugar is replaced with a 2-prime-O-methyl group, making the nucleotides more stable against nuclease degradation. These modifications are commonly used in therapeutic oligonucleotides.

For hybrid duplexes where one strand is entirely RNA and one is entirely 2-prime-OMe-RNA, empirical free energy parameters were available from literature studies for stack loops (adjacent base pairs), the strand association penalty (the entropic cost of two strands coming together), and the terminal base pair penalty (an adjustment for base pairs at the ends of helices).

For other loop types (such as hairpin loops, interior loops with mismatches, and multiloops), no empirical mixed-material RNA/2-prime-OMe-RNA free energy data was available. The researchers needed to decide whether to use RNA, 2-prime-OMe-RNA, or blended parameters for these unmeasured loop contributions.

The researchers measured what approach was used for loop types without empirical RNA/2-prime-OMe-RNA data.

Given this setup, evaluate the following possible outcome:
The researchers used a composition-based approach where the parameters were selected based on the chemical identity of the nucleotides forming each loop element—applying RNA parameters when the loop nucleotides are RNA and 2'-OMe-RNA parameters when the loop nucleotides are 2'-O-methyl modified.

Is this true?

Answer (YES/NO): NO